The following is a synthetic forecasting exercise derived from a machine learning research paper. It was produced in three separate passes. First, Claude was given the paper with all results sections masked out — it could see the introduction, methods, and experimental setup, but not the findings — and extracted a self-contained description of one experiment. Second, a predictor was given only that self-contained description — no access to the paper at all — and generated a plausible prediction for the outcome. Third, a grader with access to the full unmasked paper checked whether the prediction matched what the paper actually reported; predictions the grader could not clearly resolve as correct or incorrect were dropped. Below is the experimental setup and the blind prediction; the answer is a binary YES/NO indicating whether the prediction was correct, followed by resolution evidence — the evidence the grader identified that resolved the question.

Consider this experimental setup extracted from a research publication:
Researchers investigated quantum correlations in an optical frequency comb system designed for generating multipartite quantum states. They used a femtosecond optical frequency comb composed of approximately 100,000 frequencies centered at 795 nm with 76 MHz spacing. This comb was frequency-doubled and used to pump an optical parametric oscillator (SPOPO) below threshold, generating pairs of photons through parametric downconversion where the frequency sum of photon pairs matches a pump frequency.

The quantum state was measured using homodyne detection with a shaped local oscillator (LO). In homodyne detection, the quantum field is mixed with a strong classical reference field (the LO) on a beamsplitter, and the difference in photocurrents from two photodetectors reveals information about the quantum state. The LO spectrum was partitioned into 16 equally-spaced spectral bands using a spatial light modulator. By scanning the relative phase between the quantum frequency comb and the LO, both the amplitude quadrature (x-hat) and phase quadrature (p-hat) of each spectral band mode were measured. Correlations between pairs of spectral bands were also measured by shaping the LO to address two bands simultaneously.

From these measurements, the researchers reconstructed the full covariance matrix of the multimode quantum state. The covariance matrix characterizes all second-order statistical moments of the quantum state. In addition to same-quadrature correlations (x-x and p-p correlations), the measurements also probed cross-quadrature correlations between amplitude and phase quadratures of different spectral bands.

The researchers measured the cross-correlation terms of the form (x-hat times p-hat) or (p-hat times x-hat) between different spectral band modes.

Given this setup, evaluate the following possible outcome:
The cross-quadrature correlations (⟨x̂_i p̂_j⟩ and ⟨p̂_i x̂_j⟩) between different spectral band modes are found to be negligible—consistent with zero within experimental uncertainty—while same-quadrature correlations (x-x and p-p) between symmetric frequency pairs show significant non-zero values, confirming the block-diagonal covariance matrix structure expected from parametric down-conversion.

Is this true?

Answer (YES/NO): YES